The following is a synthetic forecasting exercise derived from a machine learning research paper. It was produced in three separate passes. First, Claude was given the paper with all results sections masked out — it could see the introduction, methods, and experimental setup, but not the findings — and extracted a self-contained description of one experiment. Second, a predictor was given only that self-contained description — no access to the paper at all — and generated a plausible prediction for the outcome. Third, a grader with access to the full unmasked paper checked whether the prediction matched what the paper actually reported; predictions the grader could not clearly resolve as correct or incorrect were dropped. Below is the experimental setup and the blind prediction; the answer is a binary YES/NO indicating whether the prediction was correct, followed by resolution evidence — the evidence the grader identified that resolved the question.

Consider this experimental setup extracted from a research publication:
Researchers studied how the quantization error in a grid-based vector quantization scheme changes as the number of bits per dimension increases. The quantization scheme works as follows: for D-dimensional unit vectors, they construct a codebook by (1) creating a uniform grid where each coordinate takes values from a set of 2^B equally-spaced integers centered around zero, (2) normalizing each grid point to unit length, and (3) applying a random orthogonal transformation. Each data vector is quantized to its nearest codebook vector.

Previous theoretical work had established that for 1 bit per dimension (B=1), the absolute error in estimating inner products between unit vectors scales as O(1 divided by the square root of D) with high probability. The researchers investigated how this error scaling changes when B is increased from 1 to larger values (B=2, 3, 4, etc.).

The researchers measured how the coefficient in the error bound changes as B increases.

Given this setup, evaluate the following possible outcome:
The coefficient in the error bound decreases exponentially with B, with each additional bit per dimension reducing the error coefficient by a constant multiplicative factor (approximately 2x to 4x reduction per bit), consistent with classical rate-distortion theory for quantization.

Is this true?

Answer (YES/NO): YES